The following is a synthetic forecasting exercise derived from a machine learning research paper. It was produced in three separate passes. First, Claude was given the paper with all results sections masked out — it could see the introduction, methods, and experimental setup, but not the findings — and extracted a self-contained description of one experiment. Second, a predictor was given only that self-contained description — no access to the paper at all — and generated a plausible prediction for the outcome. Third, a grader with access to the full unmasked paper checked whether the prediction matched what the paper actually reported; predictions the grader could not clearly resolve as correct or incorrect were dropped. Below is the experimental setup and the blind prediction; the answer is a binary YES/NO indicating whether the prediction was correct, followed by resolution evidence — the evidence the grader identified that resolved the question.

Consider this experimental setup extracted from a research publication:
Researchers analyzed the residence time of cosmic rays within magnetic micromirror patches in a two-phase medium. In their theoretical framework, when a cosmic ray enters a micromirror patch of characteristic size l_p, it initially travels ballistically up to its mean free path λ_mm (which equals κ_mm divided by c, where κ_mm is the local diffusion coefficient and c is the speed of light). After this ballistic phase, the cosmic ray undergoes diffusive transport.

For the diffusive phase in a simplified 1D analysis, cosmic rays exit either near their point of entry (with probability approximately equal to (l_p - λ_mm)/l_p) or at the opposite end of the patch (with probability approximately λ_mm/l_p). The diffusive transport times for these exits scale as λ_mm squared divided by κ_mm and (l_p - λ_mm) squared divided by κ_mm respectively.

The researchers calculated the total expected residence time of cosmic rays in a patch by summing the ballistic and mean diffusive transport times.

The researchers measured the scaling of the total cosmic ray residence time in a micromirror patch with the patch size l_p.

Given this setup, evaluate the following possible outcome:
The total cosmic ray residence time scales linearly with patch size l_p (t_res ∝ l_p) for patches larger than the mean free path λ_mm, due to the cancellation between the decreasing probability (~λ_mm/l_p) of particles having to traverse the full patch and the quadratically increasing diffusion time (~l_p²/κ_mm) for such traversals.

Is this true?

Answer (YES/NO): YES